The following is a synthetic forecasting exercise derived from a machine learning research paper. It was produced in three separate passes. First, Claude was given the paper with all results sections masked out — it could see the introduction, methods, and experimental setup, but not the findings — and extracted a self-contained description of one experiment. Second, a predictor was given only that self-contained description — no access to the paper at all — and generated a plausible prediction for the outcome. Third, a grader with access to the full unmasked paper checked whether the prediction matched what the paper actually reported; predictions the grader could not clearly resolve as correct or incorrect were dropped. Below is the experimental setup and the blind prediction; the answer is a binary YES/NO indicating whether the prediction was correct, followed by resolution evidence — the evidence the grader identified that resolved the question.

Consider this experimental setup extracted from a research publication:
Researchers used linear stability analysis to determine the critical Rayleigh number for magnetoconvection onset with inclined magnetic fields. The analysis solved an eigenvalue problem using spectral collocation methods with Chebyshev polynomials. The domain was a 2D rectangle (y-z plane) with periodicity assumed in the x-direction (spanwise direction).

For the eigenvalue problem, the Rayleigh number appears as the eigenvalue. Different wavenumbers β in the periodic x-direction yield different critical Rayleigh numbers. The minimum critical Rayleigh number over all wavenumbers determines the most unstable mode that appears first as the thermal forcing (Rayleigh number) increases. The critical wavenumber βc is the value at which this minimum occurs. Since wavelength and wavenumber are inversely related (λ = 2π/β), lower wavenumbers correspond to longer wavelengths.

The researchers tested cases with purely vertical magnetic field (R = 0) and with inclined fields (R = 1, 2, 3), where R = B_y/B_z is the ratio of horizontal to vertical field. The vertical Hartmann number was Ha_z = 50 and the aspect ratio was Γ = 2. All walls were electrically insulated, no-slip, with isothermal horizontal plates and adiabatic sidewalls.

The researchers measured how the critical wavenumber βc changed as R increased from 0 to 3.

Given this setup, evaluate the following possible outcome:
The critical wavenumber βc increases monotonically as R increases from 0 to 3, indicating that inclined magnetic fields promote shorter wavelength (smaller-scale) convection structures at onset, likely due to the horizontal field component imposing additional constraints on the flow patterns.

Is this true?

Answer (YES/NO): NO